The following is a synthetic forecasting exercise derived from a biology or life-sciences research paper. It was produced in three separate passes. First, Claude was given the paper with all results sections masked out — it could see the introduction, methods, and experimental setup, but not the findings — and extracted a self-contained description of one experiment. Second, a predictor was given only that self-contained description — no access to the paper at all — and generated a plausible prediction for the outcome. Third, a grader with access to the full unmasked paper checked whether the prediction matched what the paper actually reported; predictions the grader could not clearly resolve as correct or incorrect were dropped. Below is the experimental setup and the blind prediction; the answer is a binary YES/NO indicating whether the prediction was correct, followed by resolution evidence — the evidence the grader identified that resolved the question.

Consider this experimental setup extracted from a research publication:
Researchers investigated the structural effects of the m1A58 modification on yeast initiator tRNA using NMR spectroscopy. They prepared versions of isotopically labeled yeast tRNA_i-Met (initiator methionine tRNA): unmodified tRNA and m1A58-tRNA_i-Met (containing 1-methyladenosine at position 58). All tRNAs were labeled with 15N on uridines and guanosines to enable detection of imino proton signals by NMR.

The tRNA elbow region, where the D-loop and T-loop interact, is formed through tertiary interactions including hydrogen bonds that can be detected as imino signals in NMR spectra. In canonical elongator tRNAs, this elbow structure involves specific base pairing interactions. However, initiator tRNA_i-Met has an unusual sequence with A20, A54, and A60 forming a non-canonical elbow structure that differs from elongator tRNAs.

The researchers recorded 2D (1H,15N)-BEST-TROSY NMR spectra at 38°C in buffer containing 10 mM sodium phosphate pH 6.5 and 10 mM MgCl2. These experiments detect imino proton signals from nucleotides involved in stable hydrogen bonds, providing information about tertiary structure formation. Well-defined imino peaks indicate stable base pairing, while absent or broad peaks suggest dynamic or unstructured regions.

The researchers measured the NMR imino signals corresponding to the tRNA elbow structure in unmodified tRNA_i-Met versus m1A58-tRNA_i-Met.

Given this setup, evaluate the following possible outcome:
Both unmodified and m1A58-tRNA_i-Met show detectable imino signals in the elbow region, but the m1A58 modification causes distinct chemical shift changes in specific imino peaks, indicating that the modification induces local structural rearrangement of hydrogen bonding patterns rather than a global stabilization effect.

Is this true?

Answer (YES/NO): NO